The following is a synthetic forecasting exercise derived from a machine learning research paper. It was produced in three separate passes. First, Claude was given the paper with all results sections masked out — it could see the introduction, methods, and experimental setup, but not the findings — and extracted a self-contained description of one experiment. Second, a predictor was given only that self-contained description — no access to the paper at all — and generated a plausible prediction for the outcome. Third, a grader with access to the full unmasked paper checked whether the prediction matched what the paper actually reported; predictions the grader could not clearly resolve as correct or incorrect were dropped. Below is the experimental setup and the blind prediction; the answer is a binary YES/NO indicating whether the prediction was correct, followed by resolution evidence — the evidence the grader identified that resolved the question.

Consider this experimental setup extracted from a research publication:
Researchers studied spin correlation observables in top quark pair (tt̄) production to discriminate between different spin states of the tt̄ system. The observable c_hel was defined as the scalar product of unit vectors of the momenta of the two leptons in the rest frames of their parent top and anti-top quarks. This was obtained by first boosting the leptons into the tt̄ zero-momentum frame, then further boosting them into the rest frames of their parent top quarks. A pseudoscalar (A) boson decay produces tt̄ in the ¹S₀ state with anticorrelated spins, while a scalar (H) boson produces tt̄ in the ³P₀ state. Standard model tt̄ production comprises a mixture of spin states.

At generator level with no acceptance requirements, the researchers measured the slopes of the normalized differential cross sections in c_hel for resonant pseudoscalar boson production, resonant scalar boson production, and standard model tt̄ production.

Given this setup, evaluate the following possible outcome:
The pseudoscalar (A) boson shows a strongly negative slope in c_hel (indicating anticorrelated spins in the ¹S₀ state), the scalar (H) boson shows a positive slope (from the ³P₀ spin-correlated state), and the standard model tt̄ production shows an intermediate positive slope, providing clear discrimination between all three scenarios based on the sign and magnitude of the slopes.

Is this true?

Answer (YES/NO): NO